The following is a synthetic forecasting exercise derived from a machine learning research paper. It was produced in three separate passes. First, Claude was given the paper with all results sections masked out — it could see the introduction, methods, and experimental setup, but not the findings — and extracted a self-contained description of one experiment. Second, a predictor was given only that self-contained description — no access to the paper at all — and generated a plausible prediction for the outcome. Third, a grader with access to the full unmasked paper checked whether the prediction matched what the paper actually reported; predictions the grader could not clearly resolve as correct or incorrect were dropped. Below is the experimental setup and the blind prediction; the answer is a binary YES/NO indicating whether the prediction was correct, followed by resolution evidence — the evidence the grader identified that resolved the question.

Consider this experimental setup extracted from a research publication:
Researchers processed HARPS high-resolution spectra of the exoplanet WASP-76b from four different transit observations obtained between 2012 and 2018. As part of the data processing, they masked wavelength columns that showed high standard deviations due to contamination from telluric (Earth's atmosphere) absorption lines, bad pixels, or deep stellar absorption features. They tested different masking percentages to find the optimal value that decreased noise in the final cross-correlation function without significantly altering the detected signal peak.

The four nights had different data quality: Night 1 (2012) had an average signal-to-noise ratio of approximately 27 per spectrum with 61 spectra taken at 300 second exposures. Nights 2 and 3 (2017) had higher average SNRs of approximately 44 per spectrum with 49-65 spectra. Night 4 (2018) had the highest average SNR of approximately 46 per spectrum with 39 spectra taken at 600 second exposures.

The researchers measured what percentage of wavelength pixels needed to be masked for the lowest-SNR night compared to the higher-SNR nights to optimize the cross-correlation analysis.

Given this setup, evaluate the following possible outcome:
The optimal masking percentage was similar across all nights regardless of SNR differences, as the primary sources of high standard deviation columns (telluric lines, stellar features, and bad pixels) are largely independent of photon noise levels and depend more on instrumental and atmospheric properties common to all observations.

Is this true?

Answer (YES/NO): NO